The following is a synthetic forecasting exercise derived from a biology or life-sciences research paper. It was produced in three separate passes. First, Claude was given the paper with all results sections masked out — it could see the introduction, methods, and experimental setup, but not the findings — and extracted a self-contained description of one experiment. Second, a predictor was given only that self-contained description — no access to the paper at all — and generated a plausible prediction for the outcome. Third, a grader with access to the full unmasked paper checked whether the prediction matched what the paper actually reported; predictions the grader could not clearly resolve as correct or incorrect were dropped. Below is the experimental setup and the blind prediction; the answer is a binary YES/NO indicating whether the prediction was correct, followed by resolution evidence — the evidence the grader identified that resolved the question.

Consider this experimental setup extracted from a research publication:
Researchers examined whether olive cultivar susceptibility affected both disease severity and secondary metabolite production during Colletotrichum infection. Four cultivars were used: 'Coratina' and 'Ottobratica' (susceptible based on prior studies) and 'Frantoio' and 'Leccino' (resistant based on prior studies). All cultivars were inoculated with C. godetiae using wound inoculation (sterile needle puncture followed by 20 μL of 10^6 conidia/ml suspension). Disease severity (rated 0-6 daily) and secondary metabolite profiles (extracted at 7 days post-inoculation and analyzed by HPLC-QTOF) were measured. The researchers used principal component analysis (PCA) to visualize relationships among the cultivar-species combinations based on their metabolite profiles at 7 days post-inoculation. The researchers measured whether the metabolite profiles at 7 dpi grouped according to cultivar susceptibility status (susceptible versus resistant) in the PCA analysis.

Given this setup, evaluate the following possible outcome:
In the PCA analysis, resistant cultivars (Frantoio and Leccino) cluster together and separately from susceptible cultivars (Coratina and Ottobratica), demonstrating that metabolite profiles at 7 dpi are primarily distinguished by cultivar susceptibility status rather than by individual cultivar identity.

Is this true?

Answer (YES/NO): NO